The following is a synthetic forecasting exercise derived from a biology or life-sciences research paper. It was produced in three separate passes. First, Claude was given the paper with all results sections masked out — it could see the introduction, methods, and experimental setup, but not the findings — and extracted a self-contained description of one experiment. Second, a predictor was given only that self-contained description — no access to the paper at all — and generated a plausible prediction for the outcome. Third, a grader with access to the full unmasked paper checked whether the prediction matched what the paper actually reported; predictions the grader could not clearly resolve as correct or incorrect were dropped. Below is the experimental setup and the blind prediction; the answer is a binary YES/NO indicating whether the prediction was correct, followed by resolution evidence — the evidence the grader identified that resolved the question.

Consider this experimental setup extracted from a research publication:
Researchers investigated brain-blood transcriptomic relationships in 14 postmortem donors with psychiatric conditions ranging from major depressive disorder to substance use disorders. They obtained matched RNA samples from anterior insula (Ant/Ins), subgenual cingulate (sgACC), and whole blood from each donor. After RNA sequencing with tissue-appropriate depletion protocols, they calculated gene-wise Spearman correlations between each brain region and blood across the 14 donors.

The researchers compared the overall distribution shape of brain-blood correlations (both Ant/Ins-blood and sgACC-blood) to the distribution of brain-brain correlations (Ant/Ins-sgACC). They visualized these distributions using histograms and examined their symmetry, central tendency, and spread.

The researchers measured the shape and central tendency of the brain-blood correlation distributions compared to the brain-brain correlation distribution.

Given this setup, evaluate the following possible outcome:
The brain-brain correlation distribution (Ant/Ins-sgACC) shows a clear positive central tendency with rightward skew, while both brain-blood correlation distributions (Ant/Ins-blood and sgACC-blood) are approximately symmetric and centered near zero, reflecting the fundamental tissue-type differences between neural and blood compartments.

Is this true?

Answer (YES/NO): YES